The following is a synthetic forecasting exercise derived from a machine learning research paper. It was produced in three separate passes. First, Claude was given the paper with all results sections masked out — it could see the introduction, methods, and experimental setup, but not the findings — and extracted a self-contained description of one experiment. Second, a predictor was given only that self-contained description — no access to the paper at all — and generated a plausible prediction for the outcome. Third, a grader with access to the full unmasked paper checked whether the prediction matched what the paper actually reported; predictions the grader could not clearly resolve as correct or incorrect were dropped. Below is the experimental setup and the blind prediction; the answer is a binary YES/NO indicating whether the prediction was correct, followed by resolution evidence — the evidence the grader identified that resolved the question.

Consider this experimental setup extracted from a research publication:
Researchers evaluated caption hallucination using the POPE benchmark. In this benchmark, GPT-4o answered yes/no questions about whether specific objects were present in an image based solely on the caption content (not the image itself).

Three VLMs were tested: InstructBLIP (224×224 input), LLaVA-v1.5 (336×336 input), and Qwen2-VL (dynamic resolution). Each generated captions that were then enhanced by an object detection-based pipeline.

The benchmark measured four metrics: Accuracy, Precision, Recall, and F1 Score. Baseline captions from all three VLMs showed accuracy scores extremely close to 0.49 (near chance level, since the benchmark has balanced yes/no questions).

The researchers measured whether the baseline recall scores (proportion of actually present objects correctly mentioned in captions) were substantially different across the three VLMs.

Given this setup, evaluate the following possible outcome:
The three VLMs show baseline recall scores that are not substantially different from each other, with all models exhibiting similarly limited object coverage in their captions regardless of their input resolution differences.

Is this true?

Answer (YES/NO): NO